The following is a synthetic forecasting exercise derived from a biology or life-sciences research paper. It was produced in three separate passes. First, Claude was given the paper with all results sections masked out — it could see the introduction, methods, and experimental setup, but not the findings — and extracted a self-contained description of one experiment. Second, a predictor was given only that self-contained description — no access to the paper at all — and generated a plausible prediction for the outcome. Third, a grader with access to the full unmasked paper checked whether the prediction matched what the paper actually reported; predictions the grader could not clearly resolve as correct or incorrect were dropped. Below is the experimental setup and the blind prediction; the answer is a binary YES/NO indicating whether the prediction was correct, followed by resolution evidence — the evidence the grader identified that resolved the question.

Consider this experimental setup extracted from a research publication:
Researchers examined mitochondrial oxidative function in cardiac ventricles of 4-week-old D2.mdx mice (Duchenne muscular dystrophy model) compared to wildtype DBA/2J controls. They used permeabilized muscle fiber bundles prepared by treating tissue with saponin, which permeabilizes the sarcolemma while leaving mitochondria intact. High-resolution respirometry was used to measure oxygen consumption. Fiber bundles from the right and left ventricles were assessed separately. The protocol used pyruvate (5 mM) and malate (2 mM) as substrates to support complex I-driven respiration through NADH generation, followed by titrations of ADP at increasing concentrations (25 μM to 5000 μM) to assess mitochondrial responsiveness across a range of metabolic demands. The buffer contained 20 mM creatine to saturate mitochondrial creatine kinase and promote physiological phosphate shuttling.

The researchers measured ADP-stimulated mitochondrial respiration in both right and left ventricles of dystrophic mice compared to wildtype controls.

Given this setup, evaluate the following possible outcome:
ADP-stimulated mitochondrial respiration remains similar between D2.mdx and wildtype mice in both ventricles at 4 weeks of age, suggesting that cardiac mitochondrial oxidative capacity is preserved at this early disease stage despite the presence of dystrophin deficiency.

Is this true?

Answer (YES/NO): NO